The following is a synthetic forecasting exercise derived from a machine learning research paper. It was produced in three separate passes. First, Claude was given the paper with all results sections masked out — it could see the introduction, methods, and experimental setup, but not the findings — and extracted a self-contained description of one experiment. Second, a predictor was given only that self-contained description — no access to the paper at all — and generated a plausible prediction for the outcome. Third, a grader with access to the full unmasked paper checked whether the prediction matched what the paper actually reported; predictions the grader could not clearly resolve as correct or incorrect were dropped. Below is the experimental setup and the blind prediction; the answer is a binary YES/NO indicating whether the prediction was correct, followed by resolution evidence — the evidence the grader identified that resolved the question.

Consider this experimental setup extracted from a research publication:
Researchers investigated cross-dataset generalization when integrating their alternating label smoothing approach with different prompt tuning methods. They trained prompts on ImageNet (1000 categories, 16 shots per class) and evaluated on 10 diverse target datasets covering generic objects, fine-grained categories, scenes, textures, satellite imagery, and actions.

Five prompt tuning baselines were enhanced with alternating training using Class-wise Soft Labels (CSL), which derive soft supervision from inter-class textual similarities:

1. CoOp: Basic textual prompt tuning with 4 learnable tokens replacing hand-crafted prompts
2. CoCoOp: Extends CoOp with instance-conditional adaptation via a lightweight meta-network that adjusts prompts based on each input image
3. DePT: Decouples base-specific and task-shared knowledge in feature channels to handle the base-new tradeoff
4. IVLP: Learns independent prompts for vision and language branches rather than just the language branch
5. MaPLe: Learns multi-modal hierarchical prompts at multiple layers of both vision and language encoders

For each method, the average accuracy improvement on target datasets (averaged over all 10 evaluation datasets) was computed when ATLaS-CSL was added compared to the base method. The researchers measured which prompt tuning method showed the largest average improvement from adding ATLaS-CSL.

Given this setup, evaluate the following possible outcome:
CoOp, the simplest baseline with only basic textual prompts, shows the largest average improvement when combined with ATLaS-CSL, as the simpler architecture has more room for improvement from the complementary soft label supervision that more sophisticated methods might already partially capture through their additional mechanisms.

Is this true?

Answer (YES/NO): YES